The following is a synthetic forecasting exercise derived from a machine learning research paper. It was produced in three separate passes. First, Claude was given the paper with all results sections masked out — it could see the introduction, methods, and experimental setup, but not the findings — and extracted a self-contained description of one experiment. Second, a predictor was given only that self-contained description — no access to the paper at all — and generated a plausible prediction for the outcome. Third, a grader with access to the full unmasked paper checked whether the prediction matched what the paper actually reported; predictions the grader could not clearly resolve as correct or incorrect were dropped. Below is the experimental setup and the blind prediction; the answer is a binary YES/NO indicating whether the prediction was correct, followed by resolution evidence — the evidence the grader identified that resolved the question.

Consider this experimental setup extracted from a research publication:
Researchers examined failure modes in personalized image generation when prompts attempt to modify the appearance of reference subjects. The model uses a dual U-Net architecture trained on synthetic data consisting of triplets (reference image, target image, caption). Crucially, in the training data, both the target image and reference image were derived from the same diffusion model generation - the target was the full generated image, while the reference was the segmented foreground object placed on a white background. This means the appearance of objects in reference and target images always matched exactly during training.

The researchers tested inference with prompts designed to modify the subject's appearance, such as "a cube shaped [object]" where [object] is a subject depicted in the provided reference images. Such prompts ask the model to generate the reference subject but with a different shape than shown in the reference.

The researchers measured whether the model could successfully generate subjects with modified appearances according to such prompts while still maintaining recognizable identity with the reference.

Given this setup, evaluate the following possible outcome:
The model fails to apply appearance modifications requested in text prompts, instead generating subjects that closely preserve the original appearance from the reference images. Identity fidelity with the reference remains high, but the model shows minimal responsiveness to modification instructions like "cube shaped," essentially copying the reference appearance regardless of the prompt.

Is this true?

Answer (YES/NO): YES